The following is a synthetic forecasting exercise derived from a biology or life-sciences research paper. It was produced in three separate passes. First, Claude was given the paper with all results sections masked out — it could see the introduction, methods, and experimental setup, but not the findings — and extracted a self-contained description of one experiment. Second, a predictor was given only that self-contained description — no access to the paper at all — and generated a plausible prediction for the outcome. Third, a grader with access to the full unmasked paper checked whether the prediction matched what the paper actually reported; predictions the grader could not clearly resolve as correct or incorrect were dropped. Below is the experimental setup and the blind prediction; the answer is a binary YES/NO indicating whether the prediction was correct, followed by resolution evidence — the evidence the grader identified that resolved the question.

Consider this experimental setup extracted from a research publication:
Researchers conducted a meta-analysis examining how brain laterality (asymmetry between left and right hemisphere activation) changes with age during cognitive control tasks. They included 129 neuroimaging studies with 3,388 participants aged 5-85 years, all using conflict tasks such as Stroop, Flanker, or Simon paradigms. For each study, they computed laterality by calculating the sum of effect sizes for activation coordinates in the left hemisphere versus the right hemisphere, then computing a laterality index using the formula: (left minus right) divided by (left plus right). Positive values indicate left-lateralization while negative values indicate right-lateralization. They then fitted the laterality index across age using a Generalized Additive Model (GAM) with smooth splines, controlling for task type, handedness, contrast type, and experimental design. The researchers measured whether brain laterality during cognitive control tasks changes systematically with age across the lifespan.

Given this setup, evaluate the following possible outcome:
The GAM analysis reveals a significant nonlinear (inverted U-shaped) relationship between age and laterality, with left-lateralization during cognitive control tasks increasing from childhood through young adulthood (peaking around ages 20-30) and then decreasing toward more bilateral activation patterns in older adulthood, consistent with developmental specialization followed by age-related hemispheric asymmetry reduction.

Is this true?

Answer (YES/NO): NO